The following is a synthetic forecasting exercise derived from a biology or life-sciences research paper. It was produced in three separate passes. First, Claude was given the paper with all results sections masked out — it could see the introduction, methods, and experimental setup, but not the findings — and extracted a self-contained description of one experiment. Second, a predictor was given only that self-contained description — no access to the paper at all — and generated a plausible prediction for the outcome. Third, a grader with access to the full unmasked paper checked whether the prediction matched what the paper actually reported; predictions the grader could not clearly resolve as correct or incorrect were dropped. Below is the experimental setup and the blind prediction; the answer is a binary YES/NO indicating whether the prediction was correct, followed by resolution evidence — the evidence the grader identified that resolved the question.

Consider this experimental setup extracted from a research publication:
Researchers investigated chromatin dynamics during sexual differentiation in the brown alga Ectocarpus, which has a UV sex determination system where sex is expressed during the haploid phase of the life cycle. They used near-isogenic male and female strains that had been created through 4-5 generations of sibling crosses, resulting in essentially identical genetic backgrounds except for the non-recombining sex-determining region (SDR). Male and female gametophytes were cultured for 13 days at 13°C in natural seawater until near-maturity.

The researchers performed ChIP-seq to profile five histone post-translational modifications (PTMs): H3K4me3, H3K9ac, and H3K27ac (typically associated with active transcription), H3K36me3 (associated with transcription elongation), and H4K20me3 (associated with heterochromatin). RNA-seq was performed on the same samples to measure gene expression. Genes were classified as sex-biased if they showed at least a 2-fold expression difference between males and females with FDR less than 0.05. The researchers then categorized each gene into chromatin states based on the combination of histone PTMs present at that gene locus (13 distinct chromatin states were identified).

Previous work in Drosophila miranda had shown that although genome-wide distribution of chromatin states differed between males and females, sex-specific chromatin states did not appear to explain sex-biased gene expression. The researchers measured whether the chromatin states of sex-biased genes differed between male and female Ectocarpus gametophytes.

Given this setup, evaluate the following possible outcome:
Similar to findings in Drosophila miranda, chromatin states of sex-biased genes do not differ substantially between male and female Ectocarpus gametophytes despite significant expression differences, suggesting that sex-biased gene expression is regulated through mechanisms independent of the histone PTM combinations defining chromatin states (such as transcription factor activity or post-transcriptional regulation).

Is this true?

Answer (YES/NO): NO